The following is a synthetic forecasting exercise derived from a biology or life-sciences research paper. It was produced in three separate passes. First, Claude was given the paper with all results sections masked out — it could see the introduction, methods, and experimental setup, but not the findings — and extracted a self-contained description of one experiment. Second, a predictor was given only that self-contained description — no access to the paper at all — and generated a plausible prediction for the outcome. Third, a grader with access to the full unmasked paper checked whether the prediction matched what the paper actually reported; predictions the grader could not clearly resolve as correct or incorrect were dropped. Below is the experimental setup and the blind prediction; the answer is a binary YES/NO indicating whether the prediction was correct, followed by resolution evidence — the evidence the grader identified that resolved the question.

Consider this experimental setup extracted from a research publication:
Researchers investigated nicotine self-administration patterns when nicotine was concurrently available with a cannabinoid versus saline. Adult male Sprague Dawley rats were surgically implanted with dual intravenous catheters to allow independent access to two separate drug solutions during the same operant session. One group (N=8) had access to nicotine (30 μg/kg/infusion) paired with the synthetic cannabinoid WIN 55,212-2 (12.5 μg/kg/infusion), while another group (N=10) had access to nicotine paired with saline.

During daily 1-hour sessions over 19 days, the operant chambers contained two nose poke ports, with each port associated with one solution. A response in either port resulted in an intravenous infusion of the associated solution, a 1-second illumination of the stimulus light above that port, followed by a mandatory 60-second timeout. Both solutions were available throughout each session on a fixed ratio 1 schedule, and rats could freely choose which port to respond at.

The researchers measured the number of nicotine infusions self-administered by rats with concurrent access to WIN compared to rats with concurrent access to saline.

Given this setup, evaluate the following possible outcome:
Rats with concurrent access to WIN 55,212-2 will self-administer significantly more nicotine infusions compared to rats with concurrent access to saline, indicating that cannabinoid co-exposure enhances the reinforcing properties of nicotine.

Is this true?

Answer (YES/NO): NO